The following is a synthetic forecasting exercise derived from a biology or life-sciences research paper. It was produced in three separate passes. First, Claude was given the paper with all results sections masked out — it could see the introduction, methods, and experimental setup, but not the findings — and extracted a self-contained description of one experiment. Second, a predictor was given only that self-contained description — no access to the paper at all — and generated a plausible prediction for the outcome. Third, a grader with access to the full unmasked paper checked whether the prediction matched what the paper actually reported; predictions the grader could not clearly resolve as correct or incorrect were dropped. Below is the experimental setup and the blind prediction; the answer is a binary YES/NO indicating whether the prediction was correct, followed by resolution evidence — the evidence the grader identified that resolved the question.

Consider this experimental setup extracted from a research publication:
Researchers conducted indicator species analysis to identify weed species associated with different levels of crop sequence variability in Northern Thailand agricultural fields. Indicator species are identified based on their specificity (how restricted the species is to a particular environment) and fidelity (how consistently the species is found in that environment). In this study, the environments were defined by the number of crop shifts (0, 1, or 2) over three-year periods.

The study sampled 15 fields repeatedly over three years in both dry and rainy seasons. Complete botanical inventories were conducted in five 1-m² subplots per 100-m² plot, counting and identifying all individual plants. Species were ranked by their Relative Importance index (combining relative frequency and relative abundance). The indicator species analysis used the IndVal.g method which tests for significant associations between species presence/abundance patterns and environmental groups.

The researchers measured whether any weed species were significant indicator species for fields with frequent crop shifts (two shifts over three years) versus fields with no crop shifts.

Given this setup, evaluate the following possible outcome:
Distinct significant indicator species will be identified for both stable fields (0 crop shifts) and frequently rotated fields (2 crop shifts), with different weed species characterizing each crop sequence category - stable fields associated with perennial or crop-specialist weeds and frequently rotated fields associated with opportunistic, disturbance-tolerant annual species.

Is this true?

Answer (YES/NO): NO